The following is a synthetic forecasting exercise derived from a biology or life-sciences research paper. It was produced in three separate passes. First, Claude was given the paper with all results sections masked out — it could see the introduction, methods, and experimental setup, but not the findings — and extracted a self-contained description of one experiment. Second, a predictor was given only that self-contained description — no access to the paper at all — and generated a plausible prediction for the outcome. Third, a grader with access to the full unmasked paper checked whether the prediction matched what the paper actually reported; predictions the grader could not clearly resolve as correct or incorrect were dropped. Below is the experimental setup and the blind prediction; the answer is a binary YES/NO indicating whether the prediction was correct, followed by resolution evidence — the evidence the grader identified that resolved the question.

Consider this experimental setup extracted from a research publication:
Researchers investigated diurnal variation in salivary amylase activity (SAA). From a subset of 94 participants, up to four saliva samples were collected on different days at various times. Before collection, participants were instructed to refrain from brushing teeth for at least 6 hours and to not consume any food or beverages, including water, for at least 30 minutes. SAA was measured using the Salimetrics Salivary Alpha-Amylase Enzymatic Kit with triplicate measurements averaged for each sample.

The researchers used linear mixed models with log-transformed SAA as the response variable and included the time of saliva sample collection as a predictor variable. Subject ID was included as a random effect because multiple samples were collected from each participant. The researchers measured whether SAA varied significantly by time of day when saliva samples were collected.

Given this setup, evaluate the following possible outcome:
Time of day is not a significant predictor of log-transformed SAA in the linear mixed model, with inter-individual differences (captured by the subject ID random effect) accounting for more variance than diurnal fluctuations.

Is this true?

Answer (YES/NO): NO